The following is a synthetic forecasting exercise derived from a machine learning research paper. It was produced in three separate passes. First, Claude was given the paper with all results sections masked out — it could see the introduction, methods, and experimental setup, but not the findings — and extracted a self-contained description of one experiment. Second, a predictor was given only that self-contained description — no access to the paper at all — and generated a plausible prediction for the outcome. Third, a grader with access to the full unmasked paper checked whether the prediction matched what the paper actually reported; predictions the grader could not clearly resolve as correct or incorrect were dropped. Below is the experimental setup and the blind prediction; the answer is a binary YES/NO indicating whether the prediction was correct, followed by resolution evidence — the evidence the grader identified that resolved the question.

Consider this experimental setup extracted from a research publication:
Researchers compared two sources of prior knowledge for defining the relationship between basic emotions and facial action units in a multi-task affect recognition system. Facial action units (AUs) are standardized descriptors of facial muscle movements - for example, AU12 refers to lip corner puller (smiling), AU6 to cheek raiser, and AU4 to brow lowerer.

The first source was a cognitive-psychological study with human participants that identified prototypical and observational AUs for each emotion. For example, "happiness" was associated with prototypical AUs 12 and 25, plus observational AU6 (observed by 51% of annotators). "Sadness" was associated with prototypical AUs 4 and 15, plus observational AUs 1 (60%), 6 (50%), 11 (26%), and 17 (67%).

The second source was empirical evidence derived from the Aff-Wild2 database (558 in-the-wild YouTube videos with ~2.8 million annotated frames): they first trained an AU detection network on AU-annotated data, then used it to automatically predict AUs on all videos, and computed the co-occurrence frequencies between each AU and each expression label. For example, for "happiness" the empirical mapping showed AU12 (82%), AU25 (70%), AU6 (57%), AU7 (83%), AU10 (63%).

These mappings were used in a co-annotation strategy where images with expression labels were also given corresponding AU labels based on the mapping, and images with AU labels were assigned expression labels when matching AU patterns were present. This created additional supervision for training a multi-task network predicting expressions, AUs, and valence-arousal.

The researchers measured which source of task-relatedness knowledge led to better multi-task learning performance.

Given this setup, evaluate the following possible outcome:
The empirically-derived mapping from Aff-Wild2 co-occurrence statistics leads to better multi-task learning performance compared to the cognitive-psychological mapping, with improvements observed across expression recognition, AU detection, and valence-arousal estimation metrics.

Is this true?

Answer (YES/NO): NO